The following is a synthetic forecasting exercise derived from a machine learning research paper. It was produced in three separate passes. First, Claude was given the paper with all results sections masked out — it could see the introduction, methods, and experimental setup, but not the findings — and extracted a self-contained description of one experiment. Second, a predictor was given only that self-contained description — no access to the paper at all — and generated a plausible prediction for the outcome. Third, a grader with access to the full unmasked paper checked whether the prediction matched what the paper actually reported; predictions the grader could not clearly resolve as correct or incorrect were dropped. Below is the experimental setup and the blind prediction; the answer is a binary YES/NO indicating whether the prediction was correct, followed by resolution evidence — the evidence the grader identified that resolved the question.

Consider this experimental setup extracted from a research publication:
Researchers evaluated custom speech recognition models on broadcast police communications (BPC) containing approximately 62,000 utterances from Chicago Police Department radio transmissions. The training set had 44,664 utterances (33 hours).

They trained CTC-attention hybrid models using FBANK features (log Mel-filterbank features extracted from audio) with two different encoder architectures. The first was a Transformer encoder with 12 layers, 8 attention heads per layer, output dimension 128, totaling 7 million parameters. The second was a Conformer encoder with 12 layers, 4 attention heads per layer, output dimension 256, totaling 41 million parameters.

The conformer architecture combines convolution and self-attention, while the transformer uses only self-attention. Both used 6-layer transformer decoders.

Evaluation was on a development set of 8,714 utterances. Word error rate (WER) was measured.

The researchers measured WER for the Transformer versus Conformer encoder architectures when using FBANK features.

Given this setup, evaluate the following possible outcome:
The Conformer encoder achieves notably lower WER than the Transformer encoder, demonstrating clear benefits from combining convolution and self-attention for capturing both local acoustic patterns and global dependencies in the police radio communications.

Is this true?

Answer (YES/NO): YES